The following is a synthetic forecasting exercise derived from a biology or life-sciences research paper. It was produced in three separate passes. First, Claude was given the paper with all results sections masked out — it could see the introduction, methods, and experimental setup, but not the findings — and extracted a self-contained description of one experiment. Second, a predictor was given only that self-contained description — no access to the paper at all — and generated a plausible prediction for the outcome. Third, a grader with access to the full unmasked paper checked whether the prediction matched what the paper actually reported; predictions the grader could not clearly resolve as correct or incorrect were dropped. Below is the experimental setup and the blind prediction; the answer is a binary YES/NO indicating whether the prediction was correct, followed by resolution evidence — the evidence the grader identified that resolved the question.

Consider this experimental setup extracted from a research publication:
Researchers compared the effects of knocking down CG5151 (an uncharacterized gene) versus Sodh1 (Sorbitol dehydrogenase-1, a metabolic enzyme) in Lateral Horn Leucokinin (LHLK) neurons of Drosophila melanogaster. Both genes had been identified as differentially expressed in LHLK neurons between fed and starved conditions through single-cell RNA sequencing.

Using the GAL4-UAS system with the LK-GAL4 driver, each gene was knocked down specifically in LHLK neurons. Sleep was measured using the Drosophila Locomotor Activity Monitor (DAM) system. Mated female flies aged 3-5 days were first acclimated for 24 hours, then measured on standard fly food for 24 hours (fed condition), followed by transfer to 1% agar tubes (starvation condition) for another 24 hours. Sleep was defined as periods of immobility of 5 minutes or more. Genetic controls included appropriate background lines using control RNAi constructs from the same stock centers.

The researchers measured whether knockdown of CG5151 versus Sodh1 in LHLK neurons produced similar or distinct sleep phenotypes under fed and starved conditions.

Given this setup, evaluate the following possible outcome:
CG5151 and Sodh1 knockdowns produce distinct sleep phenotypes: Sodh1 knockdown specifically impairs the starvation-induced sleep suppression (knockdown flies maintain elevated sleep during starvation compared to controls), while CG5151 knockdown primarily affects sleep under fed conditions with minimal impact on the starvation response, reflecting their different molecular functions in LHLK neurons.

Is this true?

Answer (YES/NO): YES